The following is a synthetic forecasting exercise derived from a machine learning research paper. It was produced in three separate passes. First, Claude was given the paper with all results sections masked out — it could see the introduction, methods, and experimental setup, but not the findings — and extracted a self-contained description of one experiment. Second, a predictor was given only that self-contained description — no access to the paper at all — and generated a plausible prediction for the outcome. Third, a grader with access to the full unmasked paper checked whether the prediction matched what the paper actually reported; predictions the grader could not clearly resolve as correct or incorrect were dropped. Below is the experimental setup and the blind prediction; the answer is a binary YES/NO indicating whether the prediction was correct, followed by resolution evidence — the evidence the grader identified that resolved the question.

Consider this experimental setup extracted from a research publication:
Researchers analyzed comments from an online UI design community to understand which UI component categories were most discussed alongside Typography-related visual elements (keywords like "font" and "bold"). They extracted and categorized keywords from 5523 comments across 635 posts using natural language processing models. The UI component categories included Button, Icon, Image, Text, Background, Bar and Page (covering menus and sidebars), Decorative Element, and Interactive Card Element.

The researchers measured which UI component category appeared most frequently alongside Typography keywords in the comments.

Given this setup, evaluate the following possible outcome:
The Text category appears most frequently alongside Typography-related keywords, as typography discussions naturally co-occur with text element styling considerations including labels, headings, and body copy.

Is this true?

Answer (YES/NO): NO